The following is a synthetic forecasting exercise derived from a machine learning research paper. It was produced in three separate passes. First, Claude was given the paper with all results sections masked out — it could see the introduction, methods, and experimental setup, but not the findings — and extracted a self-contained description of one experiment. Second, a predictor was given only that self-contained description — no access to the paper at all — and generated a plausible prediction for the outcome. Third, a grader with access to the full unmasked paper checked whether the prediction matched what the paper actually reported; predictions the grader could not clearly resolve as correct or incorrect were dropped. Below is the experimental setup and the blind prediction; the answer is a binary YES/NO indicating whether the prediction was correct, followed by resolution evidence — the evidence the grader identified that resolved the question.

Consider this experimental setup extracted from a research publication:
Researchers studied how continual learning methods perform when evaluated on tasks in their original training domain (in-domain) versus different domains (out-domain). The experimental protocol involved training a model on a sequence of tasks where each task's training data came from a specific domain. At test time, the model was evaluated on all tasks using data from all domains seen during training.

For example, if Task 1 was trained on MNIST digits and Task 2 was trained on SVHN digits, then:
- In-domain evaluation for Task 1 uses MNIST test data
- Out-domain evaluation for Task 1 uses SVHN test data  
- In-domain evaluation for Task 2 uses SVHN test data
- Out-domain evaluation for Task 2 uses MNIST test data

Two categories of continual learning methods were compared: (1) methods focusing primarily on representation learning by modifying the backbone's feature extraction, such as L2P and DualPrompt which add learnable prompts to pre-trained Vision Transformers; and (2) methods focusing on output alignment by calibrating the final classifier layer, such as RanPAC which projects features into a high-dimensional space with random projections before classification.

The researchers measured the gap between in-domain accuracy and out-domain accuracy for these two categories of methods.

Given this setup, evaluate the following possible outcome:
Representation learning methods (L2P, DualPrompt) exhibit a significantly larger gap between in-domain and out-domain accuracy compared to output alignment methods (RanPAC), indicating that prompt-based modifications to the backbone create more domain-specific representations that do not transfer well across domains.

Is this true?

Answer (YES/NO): NO